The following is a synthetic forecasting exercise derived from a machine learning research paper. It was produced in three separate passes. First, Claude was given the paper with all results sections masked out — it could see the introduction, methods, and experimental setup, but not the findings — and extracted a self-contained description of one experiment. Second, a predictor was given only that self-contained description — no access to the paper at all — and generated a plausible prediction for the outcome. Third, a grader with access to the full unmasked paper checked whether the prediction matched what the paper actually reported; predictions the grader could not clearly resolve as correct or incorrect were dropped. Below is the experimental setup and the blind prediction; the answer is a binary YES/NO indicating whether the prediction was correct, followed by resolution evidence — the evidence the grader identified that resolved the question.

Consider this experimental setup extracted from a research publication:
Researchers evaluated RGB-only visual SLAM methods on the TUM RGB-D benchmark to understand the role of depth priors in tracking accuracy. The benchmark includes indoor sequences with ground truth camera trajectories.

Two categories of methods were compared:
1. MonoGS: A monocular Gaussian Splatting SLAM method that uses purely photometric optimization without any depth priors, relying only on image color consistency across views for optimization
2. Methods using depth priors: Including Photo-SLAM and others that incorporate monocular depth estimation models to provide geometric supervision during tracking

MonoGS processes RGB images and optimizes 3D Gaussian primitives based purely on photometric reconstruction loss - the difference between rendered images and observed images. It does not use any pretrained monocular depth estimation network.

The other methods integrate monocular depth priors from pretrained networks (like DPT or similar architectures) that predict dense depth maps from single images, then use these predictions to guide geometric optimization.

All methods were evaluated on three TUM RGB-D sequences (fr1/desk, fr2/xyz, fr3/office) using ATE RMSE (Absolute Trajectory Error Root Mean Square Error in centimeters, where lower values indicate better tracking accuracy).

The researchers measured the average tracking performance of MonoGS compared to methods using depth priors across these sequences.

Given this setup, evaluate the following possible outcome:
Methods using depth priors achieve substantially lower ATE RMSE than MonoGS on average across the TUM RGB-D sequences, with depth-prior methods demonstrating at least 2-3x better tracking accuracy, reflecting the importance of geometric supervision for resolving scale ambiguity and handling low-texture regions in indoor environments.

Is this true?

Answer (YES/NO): YES